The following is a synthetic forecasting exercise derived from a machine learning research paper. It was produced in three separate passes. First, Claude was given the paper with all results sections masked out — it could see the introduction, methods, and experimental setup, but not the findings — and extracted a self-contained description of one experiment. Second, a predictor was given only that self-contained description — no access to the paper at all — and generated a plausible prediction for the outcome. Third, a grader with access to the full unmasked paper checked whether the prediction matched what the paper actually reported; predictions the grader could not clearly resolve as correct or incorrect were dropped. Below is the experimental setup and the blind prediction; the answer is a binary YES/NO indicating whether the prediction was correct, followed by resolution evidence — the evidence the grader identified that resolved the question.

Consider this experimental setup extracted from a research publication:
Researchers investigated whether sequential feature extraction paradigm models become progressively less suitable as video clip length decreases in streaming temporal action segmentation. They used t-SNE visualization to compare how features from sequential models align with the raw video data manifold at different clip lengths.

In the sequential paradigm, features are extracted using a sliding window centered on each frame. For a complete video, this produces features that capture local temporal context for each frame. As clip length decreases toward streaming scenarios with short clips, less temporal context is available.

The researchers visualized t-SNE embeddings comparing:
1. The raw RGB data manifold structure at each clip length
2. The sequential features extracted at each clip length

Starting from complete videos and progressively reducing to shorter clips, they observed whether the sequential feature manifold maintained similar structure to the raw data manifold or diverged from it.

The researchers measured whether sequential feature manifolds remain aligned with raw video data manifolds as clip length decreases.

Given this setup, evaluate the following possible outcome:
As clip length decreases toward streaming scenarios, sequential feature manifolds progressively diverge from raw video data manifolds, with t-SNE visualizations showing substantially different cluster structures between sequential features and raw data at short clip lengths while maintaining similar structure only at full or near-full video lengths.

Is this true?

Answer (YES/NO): YES